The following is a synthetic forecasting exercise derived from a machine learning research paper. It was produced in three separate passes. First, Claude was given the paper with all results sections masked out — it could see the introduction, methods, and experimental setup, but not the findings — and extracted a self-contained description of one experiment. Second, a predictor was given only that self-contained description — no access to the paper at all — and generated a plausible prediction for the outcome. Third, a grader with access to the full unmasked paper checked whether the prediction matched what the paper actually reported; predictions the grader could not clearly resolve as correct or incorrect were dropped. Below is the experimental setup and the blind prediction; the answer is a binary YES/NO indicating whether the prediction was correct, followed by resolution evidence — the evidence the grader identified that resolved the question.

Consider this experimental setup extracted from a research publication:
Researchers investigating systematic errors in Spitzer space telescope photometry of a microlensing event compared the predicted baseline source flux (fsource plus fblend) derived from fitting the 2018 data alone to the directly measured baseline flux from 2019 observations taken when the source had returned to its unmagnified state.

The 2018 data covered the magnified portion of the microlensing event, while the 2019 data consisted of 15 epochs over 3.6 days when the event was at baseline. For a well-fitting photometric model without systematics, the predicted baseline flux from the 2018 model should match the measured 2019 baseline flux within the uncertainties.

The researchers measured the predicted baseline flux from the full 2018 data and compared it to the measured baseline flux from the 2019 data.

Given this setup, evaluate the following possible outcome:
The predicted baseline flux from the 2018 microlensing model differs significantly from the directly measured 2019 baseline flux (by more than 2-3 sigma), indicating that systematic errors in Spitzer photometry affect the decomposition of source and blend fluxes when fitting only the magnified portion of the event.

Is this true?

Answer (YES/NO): YES